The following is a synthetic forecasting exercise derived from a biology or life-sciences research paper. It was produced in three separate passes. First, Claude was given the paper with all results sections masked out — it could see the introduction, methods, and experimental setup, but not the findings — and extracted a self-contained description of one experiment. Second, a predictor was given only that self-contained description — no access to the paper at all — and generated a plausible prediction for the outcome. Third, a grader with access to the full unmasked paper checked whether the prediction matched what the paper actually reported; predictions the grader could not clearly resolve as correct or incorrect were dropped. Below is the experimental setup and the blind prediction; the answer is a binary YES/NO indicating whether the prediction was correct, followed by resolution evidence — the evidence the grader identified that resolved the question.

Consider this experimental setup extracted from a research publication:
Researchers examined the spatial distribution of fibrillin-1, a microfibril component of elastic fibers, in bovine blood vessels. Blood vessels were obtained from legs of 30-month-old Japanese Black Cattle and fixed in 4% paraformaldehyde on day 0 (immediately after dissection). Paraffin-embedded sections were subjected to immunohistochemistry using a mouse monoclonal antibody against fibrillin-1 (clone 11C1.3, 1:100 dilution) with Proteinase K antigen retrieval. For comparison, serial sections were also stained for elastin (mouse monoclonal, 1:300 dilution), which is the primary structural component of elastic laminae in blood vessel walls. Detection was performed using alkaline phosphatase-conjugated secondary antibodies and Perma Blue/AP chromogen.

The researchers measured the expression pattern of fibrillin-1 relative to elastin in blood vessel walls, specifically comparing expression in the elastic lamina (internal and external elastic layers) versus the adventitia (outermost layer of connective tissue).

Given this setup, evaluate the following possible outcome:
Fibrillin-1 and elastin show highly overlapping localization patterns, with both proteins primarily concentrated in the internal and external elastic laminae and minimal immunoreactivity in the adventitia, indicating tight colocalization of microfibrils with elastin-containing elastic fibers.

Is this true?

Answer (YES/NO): NO